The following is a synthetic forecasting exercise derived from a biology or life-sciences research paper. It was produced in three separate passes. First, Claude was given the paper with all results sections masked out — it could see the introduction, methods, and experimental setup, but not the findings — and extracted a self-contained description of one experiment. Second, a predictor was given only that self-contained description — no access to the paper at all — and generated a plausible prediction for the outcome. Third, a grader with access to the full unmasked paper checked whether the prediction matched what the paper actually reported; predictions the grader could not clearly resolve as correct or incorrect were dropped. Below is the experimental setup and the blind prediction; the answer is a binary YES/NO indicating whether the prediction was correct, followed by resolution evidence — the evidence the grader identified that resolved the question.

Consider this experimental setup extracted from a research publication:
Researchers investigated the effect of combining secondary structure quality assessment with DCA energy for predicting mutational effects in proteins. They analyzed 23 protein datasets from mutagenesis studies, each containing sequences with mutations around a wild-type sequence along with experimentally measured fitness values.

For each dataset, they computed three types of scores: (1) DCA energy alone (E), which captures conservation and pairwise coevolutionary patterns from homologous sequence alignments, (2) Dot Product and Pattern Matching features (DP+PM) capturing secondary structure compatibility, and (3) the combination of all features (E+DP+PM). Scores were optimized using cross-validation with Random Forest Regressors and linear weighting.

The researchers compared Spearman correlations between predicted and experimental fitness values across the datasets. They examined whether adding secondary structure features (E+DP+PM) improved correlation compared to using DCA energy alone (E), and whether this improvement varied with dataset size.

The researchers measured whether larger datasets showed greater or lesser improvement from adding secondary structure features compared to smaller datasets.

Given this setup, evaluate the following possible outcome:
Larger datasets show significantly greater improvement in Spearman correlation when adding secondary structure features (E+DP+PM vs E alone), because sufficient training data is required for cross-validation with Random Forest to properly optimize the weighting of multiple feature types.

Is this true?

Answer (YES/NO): YES